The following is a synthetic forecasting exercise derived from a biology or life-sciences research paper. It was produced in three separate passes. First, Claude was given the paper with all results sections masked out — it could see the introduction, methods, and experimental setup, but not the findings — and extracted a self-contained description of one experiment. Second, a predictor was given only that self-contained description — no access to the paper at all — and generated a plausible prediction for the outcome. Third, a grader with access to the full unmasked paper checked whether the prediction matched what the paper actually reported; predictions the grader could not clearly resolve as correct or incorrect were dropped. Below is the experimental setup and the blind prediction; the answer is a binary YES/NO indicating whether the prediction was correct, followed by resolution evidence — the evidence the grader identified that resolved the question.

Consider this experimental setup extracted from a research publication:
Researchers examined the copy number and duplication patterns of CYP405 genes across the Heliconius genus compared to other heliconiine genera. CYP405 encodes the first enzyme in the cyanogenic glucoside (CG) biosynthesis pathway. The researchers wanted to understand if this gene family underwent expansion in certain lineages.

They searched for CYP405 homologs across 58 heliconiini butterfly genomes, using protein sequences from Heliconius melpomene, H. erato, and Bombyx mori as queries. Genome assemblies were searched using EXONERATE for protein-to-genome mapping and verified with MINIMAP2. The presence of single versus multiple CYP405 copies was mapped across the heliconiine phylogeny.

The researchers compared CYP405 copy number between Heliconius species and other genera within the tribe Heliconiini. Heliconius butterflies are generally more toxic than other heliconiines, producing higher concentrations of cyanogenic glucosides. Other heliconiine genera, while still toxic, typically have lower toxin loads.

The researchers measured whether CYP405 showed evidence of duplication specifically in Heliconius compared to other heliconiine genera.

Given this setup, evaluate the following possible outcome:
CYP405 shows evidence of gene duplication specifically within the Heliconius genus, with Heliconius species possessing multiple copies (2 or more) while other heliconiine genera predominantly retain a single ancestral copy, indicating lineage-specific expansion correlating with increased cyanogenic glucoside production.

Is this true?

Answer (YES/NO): NO